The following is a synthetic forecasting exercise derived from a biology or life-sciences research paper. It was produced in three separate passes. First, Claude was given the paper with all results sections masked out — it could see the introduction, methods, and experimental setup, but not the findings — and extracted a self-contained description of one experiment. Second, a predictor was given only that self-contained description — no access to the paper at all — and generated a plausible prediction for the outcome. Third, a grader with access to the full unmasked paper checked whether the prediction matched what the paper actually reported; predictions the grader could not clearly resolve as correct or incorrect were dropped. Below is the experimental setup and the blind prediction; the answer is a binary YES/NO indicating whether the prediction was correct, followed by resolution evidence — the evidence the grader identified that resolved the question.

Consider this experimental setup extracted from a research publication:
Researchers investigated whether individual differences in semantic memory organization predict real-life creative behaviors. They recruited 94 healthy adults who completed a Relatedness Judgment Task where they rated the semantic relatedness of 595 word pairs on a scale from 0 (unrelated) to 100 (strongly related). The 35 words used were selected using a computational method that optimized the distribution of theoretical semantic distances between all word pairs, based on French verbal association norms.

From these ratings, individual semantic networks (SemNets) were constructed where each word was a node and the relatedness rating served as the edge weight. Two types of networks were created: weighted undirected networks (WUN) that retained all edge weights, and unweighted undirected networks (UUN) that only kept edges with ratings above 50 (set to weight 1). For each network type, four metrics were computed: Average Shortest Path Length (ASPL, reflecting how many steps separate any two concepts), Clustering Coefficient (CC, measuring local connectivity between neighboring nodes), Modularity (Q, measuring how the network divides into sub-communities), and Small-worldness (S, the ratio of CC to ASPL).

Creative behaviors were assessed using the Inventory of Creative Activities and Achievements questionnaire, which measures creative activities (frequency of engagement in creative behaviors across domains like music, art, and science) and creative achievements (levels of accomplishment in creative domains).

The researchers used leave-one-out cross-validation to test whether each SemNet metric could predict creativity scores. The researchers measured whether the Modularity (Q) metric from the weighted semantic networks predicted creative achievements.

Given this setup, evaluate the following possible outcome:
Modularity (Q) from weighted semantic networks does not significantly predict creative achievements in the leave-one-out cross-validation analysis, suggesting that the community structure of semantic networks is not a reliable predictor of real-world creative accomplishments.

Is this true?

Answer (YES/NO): NO